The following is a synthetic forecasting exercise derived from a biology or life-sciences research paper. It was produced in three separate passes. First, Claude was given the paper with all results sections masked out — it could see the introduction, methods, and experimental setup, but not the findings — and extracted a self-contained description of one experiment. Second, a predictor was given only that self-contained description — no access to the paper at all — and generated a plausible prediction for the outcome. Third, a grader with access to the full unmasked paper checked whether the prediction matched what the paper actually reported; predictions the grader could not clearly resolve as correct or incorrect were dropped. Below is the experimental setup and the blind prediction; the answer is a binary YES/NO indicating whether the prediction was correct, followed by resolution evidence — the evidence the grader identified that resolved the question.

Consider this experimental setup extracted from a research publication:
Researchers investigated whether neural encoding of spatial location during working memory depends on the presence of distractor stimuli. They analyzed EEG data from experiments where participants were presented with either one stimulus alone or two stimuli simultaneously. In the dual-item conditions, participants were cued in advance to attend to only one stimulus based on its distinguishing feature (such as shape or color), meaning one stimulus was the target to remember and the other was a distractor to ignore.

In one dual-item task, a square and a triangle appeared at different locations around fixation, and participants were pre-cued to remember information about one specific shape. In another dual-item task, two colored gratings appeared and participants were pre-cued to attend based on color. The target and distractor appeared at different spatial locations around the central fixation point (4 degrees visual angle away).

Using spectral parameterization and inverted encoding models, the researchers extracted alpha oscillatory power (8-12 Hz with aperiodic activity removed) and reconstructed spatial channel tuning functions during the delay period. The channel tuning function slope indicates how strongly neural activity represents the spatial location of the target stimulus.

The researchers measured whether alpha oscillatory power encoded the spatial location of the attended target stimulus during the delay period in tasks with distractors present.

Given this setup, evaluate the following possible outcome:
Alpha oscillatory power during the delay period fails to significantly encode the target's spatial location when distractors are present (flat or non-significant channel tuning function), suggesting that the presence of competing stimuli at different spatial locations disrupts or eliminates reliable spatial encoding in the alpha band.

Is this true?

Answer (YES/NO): NO